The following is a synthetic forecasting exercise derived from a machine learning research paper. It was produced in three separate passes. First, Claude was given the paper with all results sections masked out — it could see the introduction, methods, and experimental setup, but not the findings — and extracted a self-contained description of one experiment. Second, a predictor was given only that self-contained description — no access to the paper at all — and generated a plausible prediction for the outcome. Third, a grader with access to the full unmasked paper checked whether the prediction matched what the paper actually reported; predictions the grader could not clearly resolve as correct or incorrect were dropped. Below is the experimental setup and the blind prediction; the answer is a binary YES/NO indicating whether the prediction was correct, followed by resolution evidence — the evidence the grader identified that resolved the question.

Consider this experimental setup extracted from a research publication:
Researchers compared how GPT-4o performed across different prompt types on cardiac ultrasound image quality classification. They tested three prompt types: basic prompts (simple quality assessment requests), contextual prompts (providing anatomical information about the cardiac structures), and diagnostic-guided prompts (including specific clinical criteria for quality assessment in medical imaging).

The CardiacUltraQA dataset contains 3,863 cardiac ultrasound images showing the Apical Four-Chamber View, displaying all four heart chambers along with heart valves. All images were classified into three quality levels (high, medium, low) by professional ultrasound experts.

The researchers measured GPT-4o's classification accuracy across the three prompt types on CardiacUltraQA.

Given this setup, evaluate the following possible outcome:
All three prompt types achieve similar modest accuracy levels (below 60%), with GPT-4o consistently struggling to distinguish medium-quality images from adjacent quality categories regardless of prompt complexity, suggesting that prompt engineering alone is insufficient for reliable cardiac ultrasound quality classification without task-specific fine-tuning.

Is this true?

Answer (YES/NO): YES